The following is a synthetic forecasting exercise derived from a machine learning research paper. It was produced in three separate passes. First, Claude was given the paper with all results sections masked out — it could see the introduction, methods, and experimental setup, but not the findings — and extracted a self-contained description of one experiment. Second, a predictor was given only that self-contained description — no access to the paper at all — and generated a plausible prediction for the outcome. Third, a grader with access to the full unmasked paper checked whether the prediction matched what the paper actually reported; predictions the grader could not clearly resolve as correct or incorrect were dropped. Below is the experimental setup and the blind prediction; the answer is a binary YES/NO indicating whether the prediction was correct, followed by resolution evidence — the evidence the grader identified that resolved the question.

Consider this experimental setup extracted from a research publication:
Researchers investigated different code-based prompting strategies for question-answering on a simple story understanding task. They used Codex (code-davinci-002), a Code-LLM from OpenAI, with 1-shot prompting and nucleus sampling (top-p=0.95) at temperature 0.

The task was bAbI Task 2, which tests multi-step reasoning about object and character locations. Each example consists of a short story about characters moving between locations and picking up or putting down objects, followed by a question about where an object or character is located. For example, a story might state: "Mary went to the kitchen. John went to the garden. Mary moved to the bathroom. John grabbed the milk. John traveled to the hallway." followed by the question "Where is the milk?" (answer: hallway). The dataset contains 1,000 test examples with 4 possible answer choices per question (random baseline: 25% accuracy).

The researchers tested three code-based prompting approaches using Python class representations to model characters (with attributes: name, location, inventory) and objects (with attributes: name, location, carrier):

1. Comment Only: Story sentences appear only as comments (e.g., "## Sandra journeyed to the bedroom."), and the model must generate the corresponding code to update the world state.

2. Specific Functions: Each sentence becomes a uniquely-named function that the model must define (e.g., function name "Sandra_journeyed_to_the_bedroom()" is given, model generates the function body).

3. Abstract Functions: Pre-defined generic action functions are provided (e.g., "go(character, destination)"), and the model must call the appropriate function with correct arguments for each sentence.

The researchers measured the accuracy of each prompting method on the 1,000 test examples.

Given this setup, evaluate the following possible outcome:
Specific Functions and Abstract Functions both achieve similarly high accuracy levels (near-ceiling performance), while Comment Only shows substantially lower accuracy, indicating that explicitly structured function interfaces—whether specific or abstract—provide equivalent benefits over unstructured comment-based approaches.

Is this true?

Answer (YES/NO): NO